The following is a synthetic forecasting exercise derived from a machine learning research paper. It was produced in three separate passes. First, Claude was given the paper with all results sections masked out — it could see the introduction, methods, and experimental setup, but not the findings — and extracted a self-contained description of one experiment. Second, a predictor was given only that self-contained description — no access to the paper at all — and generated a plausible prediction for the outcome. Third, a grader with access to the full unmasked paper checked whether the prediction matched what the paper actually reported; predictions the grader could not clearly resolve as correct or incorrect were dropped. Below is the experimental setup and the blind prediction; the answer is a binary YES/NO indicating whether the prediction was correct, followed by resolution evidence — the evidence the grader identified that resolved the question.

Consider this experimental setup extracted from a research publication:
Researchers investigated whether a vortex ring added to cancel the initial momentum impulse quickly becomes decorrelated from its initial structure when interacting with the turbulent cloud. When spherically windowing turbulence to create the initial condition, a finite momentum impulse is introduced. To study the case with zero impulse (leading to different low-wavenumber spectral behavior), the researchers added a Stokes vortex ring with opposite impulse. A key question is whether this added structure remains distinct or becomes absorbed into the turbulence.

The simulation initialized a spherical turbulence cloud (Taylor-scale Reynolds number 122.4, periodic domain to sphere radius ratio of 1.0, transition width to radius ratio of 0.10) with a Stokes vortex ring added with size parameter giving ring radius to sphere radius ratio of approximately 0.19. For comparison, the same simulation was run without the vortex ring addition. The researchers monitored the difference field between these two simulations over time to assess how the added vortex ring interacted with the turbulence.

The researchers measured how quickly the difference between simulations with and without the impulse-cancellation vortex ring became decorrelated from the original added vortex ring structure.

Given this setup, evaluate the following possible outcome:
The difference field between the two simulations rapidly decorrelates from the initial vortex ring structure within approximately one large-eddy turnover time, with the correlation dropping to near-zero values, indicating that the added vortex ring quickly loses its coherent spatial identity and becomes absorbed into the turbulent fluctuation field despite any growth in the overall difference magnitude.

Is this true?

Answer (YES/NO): YES